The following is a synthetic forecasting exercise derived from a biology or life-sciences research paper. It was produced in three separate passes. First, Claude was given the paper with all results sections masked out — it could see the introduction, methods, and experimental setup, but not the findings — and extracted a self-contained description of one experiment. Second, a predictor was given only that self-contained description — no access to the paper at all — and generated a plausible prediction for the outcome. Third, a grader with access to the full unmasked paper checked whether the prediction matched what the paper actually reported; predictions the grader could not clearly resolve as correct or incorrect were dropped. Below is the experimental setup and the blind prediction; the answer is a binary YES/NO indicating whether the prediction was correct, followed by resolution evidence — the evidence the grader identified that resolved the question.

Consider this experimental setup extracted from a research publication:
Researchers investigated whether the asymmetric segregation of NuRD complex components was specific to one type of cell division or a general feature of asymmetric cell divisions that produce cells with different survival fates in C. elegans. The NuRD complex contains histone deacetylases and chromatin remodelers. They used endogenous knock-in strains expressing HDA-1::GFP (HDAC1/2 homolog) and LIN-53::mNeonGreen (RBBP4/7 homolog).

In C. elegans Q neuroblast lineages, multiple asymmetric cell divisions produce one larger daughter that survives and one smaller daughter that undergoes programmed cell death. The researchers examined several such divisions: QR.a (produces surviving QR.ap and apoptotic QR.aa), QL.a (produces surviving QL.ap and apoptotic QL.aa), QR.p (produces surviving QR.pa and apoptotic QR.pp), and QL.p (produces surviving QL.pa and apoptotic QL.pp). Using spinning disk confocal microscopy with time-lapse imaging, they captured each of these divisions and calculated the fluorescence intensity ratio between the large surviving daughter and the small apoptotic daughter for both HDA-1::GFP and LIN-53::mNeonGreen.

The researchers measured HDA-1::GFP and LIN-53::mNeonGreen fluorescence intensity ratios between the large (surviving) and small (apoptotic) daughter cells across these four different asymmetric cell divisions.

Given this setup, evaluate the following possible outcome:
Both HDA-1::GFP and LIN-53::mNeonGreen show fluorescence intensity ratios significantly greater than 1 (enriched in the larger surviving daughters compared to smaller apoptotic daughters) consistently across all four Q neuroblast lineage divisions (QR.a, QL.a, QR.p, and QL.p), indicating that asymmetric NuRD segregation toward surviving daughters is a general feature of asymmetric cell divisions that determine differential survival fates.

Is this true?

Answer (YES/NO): YES